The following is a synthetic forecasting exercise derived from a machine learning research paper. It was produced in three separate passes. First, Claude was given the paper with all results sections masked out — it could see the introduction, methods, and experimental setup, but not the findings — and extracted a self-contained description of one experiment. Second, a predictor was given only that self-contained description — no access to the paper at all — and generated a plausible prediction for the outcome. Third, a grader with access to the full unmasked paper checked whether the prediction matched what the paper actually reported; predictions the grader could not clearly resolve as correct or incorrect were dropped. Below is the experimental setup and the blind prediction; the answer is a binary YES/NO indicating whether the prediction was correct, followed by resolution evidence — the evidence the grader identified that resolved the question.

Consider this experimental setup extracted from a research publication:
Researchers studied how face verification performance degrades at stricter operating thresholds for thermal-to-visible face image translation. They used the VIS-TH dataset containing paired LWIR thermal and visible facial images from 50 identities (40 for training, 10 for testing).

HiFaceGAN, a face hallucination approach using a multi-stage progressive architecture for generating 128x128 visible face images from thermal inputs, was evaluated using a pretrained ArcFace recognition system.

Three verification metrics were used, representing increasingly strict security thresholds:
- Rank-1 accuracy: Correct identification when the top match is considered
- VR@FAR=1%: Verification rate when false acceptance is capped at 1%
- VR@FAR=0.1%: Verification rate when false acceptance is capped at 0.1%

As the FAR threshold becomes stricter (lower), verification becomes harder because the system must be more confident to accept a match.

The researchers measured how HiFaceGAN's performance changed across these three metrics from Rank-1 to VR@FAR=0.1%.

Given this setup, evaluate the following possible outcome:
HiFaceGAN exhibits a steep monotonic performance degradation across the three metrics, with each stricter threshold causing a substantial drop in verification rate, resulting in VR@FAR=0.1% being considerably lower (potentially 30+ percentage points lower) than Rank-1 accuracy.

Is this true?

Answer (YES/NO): YES